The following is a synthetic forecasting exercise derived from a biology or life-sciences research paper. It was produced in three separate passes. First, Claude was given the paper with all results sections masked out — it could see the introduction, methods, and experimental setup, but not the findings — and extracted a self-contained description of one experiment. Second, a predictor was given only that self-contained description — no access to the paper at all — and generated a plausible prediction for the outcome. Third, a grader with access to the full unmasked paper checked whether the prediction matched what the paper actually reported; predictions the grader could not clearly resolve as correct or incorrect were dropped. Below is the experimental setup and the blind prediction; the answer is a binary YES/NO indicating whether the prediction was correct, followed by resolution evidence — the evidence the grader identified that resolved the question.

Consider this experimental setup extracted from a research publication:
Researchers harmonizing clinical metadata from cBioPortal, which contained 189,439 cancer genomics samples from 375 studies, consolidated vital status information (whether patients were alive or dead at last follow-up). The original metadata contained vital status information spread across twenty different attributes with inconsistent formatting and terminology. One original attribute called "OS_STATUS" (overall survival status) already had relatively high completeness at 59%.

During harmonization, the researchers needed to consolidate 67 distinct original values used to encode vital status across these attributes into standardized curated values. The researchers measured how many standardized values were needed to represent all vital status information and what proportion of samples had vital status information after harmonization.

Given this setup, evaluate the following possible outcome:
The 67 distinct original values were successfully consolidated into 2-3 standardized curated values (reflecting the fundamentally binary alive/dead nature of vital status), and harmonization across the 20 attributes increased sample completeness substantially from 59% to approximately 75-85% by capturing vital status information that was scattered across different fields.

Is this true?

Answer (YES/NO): NO